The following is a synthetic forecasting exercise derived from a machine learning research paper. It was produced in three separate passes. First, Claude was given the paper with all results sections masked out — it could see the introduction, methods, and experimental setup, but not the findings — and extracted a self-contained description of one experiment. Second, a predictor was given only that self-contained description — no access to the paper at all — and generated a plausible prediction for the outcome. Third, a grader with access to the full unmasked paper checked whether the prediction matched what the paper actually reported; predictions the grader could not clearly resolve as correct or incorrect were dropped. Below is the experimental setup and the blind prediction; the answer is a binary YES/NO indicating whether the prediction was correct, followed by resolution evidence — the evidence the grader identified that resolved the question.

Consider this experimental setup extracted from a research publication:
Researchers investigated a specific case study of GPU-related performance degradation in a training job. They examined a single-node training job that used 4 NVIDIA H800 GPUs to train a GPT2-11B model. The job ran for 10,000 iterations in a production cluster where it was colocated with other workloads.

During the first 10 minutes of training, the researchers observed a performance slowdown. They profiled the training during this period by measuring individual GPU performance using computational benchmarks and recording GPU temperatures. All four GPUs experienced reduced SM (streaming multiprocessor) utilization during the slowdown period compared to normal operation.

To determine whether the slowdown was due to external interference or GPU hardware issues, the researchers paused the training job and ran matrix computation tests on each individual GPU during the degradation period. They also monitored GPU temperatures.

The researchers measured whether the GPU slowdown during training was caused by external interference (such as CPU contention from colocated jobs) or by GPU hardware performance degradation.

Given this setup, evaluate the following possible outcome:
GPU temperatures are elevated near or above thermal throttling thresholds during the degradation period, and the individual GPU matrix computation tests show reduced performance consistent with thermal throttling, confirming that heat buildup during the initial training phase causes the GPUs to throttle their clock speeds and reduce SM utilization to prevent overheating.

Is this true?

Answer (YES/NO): NO